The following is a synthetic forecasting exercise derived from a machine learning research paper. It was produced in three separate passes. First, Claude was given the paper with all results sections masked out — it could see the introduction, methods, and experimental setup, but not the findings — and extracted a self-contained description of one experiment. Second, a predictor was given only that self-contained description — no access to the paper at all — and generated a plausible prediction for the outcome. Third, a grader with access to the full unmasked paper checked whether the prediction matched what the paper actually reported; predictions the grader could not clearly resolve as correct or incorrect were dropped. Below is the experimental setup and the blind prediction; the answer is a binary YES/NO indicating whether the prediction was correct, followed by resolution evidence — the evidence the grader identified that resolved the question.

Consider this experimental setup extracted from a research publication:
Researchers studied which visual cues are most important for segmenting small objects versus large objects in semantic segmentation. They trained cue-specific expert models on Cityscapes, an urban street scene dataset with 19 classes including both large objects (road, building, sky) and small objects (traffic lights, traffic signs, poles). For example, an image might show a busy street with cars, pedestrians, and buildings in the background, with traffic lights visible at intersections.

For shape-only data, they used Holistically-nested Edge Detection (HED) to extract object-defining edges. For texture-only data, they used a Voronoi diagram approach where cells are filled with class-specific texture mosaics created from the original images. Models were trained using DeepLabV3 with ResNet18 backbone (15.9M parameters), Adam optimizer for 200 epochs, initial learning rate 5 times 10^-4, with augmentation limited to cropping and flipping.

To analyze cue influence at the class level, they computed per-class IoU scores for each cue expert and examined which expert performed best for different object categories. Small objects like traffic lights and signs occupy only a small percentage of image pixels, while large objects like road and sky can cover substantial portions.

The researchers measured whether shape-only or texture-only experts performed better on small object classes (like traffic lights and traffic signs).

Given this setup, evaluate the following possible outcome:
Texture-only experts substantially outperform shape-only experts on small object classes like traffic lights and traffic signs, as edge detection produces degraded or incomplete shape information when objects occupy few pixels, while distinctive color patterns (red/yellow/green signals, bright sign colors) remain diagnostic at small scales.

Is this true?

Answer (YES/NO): NO